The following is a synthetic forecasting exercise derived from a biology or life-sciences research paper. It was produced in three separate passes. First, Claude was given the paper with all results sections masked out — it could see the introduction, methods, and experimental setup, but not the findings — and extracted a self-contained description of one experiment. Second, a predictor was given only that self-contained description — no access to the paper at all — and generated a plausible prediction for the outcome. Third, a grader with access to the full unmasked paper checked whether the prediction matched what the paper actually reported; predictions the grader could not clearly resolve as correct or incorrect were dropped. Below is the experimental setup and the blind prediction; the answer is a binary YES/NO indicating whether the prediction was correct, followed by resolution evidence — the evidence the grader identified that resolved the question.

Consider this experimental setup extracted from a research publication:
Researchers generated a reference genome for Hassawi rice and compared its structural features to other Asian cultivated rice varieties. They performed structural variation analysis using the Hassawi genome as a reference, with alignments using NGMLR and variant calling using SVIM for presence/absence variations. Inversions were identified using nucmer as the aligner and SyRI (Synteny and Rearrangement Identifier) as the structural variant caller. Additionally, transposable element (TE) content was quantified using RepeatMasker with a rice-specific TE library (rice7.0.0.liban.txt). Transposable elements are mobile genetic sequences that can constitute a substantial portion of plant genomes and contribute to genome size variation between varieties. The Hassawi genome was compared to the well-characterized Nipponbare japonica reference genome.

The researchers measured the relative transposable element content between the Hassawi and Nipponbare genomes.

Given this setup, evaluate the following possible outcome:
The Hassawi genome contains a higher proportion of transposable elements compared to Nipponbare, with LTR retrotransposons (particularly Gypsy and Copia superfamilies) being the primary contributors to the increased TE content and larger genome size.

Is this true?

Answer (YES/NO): NO